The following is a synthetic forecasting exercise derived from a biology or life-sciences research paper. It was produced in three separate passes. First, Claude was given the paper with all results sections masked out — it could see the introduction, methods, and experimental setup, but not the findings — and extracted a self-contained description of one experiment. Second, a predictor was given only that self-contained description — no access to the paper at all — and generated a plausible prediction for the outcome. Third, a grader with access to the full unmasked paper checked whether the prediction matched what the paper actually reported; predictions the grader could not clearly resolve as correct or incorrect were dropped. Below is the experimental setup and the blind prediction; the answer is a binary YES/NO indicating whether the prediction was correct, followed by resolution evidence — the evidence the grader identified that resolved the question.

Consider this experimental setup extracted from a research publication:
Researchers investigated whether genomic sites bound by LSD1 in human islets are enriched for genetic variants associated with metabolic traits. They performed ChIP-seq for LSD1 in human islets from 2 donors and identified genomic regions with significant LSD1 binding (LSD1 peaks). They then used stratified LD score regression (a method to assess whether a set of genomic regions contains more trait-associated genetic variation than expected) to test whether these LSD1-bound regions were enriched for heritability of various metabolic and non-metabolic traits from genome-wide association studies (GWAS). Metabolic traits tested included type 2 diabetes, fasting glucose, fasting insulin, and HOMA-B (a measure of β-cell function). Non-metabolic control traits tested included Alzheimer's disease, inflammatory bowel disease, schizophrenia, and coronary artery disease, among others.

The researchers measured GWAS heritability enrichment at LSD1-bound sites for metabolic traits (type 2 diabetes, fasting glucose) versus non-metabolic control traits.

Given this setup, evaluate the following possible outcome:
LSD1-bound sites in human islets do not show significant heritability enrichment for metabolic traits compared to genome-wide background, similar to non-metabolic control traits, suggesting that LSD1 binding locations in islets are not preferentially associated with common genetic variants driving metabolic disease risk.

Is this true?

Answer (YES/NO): NO